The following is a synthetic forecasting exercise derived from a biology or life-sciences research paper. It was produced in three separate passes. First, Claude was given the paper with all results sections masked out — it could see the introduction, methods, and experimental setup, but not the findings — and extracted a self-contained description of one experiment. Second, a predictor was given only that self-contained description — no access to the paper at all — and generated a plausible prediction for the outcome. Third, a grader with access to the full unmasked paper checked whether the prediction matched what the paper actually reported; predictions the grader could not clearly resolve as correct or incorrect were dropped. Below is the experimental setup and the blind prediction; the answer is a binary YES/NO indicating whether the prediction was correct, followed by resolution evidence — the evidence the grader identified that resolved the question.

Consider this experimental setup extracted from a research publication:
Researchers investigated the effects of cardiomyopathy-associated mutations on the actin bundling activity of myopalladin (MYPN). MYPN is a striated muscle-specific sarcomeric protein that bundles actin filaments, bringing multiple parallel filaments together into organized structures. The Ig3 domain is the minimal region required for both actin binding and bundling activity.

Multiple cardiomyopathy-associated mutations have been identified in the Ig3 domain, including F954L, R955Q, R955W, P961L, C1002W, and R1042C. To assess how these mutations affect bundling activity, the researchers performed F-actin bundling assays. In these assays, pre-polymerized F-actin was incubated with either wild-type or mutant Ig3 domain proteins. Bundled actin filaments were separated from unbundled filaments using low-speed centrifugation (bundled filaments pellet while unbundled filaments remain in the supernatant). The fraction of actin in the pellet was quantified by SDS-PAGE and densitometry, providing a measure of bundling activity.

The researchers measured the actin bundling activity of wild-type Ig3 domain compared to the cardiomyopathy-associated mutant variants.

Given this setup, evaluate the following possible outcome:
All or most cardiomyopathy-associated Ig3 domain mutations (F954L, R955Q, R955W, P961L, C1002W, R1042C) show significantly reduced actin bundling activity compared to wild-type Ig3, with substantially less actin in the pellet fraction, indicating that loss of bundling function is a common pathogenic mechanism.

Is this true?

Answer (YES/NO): YES